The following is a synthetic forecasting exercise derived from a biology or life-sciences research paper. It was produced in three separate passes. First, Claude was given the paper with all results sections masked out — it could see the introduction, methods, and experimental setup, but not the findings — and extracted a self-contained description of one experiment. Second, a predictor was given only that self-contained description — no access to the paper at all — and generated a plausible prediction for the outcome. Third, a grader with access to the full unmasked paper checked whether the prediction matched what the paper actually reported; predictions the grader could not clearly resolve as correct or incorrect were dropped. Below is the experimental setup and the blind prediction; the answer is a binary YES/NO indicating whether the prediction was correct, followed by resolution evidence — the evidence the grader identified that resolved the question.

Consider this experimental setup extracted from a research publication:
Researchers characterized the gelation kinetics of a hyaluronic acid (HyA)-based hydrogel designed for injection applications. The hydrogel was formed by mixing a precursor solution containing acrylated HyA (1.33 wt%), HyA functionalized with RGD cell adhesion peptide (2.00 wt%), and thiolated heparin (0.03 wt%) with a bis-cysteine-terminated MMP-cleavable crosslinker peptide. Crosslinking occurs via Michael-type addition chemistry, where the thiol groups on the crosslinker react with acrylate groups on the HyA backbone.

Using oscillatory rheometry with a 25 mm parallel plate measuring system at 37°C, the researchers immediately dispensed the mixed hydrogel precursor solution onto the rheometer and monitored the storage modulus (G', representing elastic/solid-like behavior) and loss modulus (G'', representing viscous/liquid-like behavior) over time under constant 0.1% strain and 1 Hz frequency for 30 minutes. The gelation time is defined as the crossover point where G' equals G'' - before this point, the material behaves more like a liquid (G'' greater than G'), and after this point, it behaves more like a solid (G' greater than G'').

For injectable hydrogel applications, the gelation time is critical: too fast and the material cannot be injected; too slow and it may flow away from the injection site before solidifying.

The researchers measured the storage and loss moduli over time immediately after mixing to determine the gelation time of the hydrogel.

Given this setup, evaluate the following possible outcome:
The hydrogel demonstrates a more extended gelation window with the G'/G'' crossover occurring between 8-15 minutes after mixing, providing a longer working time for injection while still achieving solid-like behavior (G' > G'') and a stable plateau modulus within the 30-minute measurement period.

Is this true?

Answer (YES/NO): NO